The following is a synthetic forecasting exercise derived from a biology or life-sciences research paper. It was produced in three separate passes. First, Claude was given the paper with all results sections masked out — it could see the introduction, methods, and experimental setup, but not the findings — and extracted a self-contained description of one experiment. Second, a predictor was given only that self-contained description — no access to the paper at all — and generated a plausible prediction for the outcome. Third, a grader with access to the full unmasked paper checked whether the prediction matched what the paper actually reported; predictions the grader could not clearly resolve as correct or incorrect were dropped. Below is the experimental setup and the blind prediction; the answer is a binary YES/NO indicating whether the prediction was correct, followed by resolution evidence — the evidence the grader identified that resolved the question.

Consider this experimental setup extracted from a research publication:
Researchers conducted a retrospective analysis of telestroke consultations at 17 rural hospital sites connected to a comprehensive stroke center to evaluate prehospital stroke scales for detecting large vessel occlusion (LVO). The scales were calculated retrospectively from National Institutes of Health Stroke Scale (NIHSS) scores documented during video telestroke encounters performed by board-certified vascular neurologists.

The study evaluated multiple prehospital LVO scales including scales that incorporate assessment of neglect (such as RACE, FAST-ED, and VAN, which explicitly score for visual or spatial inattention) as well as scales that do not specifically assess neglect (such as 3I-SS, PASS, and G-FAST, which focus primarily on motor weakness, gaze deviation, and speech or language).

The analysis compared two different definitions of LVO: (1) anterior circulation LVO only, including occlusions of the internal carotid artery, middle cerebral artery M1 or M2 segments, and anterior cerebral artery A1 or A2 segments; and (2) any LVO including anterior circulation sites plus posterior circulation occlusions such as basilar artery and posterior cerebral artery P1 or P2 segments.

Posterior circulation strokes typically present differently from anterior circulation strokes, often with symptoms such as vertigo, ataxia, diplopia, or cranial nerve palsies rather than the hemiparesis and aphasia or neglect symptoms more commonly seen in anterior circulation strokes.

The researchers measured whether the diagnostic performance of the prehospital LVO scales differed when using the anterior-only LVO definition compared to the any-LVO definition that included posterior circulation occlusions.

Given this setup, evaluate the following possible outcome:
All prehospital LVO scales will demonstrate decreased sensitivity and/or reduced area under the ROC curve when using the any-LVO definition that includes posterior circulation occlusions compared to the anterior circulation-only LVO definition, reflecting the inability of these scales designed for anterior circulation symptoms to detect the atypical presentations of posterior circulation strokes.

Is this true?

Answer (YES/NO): YES